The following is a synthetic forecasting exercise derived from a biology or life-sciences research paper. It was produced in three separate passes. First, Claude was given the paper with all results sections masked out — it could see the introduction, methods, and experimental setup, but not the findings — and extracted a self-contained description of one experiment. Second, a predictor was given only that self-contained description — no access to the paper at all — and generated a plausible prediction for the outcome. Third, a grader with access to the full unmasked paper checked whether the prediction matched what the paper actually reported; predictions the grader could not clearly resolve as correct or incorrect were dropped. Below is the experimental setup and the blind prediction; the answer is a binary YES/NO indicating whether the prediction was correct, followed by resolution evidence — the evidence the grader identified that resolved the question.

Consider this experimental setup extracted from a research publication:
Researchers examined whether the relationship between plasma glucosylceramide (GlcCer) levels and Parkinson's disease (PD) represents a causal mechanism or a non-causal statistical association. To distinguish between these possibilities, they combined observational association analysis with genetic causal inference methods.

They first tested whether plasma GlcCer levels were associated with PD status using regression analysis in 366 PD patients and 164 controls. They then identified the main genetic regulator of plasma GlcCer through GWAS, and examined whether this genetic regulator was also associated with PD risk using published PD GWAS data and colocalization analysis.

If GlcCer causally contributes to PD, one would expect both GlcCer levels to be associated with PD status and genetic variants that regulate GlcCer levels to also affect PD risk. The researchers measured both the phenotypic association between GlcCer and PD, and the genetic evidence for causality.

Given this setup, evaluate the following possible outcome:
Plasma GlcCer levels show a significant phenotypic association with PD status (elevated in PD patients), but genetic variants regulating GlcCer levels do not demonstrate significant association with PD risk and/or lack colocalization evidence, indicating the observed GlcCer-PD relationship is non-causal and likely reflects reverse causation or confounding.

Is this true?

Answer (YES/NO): YES